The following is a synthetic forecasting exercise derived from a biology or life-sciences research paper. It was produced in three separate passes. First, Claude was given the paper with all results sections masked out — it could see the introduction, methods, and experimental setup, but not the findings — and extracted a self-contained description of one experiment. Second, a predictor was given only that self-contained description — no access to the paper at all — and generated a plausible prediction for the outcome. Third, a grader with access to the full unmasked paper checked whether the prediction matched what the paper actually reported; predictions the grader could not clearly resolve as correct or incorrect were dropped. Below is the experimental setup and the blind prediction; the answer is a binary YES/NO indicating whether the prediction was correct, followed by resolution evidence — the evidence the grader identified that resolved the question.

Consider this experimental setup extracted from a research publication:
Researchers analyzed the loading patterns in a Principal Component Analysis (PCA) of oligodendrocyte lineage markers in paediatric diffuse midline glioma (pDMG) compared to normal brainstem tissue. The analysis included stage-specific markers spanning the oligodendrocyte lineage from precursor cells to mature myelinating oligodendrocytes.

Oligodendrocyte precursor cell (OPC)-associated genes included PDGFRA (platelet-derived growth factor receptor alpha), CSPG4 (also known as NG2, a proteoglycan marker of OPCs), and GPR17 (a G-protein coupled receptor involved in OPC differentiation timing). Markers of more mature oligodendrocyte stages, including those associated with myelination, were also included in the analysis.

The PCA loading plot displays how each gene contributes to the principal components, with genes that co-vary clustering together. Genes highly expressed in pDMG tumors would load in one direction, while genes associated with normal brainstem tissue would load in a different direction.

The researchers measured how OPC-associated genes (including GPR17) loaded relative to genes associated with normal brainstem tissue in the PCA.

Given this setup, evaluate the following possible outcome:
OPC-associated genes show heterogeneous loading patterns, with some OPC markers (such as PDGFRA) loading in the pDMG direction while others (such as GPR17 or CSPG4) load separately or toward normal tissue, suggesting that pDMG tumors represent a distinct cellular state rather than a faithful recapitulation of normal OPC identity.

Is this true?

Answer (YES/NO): NO